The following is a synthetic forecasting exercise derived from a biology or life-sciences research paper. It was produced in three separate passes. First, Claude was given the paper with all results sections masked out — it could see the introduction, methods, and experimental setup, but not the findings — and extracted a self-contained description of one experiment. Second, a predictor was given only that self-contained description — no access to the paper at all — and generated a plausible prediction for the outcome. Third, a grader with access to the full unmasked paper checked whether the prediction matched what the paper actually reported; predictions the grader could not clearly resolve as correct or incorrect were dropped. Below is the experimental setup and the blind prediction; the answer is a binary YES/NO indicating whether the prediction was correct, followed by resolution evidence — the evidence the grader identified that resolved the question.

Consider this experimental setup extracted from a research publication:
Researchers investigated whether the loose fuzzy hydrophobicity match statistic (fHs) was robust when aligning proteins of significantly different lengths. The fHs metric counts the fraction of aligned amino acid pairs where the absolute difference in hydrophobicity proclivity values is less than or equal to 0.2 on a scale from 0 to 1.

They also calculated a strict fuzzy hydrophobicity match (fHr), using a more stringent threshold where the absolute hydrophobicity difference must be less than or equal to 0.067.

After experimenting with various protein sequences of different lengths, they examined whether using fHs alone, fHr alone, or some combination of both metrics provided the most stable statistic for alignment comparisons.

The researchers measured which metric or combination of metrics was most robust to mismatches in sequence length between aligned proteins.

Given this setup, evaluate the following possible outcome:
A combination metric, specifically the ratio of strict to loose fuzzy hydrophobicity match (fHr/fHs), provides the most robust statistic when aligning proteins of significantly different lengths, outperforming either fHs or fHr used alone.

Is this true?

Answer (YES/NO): NO